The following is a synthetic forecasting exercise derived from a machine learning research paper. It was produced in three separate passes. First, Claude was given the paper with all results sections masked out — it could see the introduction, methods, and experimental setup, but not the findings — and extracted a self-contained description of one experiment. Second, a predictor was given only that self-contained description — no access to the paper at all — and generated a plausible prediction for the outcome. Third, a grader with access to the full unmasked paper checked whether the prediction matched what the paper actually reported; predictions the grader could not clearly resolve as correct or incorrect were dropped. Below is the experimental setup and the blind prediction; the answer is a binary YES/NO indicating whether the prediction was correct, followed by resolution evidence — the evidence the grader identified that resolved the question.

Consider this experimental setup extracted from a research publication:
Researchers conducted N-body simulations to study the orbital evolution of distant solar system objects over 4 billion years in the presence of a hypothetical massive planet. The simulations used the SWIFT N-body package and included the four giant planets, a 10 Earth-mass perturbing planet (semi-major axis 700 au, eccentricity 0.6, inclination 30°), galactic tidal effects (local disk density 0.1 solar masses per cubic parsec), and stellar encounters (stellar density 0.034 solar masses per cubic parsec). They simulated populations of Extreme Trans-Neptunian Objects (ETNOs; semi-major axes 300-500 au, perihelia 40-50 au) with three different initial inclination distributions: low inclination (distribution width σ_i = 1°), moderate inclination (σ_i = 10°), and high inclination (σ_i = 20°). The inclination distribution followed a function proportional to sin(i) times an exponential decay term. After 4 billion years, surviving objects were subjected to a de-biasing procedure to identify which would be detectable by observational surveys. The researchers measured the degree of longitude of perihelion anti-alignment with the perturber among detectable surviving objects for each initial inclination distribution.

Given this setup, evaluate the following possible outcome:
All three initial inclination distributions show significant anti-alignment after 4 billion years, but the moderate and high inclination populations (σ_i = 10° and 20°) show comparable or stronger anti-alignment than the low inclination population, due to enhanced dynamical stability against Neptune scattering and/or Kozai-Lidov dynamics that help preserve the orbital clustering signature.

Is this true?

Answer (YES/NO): NO